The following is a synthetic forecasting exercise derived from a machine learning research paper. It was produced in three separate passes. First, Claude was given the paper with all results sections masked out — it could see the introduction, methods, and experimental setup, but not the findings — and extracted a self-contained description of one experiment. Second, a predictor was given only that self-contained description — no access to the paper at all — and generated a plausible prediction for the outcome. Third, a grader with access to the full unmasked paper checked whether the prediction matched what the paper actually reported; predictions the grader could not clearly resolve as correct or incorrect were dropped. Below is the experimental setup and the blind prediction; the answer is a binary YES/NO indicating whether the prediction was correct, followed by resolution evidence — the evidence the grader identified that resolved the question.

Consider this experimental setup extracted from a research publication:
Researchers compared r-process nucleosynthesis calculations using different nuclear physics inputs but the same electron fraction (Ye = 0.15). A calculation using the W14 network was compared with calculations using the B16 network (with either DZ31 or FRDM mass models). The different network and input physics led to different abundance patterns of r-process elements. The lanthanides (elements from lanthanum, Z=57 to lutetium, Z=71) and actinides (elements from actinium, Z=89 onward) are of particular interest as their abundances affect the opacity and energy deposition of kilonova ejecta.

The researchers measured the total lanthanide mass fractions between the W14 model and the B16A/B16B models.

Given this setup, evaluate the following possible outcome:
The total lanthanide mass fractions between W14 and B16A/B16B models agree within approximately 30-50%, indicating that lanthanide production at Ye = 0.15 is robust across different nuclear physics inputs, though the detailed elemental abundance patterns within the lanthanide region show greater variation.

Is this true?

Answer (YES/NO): NO